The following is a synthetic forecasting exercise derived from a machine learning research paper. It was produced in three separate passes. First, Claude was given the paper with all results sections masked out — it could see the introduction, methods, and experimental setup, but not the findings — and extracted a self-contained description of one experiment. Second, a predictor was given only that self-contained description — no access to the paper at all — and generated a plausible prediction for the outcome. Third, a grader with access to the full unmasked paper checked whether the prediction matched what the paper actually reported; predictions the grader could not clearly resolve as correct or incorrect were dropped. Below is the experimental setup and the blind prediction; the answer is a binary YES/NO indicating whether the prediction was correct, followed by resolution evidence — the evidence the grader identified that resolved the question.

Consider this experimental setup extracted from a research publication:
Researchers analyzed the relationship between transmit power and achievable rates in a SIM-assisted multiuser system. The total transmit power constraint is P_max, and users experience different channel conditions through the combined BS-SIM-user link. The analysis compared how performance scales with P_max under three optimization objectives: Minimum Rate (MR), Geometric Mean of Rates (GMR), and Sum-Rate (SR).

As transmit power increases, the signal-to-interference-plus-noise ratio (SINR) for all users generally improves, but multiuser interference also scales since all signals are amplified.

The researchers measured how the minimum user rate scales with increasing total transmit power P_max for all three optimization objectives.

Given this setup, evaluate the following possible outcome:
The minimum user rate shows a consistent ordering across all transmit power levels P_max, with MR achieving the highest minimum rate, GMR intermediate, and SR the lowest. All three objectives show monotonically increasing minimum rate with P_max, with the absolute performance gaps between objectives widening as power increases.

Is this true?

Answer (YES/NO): NO